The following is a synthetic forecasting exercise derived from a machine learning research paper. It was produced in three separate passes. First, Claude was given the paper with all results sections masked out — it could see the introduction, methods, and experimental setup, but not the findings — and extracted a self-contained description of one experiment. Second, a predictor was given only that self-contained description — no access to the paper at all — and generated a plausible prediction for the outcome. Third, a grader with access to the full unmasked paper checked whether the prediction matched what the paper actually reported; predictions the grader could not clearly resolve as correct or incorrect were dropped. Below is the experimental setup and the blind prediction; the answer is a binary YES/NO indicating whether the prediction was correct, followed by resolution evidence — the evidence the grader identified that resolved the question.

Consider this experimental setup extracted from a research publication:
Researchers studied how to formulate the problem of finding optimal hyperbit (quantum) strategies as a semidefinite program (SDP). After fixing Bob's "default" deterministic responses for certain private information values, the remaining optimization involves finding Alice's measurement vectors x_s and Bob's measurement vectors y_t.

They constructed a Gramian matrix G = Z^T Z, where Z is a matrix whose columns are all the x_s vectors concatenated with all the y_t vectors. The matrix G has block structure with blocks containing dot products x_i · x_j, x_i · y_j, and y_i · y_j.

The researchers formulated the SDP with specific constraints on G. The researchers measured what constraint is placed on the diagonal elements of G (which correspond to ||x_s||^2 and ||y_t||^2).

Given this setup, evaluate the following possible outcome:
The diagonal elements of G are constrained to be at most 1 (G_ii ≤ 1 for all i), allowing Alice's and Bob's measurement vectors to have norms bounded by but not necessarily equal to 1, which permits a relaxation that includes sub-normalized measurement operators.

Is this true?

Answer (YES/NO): NO